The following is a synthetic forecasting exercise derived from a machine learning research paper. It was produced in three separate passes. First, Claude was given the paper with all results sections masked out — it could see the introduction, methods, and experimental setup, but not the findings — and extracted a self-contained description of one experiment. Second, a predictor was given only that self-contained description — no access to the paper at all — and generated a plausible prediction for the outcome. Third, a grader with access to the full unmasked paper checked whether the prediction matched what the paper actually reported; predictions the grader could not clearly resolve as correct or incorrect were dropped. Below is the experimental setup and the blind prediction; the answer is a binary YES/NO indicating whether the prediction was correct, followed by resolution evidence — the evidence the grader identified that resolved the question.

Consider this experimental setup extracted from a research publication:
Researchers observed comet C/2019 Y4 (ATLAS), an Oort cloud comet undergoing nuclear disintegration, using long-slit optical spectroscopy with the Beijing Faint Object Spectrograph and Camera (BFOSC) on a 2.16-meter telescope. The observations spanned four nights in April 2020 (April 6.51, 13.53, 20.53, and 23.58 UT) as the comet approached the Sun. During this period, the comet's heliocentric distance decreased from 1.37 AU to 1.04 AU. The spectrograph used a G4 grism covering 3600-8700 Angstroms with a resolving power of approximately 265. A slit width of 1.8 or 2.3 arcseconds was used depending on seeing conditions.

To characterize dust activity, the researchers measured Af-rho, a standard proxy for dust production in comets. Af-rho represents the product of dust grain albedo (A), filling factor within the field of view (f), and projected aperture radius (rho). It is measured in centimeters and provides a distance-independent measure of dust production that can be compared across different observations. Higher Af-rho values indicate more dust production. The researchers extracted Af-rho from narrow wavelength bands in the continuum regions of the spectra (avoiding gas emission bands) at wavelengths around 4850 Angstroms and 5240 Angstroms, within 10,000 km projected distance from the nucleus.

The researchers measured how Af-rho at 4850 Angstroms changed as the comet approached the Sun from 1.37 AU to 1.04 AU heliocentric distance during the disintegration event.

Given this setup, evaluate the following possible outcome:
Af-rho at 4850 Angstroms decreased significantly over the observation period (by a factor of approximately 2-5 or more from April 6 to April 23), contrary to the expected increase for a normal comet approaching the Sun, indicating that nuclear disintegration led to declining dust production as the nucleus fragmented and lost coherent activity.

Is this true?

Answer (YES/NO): NO